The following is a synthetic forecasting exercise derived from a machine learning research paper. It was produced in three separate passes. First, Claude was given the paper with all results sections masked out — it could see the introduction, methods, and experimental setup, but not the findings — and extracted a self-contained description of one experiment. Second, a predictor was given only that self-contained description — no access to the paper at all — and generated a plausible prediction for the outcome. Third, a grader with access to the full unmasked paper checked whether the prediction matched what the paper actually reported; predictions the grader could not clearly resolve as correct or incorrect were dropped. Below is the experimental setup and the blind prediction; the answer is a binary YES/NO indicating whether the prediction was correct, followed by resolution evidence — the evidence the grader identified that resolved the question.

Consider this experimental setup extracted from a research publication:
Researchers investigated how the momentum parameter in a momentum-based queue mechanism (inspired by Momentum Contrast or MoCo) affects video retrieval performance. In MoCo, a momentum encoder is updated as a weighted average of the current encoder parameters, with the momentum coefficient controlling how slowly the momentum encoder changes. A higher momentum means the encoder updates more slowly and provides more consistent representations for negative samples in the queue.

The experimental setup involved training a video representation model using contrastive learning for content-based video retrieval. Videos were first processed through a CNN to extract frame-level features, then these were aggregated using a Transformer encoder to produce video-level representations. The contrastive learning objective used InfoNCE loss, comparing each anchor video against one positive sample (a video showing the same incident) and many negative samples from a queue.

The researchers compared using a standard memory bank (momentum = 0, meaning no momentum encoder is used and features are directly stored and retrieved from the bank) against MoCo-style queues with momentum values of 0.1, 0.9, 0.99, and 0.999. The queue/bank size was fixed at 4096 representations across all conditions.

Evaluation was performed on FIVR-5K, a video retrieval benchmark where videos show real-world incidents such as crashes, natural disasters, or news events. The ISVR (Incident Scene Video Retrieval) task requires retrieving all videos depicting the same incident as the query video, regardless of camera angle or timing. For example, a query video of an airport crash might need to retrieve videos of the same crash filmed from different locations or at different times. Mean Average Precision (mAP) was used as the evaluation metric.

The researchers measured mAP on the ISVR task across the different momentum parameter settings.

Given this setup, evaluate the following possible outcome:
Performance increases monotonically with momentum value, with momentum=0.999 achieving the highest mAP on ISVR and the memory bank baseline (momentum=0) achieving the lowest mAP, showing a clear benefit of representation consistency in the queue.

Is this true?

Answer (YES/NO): NO